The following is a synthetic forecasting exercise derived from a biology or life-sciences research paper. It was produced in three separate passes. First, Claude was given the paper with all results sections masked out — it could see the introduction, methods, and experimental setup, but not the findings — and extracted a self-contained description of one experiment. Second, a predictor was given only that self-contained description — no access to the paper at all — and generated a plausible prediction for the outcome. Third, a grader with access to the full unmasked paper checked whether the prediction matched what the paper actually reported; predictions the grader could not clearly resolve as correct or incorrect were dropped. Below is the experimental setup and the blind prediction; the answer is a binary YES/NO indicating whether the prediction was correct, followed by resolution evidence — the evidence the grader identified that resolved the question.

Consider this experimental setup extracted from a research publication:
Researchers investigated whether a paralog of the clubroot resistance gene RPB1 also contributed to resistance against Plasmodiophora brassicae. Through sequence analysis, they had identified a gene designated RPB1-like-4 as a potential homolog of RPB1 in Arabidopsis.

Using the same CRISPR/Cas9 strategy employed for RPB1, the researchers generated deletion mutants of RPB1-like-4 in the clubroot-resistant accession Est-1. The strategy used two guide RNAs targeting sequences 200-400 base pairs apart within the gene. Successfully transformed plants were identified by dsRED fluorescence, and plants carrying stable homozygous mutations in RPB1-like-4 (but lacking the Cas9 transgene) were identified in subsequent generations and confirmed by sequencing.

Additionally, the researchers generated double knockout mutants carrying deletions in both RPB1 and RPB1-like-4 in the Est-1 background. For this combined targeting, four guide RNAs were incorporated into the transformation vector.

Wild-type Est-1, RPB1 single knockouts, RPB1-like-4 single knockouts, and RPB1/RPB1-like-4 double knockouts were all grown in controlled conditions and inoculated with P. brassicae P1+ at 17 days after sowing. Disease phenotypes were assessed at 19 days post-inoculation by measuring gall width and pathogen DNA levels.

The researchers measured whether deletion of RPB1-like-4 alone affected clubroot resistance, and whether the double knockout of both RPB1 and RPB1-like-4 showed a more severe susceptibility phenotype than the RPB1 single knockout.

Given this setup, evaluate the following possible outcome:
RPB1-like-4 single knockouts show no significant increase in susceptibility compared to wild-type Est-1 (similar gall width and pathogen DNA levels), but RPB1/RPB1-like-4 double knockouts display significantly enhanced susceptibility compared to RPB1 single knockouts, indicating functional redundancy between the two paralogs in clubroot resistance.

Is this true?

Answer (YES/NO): NO